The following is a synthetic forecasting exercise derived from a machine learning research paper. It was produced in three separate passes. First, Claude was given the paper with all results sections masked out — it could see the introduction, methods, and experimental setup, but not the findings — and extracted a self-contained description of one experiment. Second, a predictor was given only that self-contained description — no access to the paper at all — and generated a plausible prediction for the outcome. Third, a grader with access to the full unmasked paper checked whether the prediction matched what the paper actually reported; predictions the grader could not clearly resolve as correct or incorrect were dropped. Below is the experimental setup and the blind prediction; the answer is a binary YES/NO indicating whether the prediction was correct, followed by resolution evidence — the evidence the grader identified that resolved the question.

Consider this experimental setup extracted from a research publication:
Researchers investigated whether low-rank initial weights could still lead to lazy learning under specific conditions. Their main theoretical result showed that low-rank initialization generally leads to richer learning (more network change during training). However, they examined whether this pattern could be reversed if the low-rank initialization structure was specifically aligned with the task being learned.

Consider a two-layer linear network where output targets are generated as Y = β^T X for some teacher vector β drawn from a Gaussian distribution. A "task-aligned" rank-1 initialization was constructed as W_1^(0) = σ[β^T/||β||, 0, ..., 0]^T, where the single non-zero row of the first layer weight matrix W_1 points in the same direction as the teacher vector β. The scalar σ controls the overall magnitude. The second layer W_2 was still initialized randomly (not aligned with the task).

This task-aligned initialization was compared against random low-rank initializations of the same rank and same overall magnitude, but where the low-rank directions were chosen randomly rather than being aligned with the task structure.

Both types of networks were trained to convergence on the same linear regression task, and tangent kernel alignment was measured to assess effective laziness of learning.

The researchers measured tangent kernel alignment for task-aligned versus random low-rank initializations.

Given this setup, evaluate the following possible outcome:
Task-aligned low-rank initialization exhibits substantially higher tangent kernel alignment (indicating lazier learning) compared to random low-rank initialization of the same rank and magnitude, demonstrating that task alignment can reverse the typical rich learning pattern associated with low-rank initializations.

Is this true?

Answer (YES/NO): YES